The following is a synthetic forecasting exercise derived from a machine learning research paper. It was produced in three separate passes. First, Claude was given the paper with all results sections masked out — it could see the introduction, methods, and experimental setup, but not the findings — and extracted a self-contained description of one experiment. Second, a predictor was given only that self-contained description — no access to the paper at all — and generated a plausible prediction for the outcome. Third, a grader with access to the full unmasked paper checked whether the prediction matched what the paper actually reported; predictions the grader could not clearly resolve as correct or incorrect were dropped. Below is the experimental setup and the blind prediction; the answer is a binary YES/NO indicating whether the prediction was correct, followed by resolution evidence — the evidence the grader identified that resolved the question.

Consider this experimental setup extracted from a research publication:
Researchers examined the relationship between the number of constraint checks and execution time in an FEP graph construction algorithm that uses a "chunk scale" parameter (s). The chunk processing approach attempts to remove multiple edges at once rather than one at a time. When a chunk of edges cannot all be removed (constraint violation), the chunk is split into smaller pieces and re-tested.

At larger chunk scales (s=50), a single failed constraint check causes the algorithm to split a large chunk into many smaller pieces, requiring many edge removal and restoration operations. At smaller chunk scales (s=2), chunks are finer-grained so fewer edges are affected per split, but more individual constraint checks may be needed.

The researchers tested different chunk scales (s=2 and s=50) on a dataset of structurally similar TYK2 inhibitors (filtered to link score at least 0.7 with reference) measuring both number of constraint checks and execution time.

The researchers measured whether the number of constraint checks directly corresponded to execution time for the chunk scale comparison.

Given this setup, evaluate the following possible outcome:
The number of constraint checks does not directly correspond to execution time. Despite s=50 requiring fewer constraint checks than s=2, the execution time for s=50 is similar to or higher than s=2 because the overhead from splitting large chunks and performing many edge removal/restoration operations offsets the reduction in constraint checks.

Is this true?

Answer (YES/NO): YES